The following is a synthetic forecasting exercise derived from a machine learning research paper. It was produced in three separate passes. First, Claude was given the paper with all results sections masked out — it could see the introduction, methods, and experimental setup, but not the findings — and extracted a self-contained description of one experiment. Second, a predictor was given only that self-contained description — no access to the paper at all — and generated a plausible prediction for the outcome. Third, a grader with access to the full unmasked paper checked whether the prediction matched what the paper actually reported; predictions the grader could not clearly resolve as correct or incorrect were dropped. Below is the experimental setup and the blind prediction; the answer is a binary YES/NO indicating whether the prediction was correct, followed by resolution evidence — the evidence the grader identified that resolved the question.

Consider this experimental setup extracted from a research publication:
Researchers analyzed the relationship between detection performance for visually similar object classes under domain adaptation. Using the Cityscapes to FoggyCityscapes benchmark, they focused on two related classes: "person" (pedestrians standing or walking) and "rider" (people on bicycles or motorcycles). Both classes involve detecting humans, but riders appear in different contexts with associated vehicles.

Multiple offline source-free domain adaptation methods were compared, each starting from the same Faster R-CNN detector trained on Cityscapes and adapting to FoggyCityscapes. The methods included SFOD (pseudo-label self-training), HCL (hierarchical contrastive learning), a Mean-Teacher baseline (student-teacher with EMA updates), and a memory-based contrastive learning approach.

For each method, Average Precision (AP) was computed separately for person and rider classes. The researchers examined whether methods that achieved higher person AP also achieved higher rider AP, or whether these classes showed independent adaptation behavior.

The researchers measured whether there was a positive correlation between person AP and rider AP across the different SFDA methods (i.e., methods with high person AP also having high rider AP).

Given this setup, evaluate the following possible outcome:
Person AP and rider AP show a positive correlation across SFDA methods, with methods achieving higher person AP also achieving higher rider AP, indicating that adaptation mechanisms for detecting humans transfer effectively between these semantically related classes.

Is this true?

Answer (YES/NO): NO